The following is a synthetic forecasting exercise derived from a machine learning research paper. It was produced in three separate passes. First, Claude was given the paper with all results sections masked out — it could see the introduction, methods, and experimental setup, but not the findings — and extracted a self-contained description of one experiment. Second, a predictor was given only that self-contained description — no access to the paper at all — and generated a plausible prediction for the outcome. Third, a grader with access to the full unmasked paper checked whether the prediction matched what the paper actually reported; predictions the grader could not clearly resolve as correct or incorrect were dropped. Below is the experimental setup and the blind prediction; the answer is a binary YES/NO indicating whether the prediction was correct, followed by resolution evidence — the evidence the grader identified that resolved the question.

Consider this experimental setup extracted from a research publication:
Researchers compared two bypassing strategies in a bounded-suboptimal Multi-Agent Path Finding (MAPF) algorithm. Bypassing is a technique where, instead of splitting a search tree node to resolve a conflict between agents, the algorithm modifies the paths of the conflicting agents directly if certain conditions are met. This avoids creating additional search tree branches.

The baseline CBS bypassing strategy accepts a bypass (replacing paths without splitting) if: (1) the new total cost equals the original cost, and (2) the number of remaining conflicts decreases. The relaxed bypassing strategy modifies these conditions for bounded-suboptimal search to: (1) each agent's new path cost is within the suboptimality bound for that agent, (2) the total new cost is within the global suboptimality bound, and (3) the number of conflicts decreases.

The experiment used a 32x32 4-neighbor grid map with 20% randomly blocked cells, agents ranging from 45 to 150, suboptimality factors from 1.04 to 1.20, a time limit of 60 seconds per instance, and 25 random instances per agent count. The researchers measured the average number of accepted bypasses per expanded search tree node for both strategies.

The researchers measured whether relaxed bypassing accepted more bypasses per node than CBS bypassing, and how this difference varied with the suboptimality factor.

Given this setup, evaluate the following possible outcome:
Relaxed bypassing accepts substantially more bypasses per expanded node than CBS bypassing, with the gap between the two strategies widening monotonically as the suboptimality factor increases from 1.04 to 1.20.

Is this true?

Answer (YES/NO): NO